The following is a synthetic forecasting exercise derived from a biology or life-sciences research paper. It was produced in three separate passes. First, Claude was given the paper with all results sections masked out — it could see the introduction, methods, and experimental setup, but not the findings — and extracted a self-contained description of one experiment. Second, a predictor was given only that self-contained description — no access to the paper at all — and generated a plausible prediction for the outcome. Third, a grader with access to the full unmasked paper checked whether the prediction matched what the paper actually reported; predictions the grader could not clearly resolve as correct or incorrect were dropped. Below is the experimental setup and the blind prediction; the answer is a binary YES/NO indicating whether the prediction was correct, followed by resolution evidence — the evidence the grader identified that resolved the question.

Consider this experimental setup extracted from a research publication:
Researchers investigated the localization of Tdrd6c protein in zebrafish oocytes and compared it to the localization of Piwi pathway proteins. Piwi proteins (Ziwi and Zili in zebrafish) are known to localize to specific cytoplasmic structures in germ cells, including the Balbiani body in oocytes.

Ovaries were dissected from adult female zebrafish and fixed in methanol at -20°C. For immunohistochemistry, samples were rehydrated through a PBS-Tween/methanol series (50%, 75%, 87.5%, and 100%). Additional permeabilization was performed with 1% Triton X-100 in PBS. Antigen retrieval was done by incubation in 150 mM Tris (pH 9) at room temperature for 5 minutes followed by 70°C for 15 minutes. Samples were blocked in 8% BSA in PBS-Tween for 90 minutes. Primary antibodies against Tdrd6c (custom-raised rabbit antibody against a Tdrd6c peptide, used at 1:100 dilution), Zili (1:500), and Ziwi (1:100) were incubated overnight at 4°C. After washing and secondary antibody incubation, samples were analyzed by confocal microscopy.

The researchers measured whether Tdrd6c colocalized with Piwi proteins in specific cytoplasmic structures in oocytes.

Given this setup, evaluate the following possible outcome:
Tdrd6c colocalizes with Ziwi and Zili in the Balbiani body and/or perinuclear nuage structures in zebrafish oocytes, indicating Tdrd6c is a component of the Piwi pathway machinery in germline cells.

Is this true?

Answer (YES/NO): NO